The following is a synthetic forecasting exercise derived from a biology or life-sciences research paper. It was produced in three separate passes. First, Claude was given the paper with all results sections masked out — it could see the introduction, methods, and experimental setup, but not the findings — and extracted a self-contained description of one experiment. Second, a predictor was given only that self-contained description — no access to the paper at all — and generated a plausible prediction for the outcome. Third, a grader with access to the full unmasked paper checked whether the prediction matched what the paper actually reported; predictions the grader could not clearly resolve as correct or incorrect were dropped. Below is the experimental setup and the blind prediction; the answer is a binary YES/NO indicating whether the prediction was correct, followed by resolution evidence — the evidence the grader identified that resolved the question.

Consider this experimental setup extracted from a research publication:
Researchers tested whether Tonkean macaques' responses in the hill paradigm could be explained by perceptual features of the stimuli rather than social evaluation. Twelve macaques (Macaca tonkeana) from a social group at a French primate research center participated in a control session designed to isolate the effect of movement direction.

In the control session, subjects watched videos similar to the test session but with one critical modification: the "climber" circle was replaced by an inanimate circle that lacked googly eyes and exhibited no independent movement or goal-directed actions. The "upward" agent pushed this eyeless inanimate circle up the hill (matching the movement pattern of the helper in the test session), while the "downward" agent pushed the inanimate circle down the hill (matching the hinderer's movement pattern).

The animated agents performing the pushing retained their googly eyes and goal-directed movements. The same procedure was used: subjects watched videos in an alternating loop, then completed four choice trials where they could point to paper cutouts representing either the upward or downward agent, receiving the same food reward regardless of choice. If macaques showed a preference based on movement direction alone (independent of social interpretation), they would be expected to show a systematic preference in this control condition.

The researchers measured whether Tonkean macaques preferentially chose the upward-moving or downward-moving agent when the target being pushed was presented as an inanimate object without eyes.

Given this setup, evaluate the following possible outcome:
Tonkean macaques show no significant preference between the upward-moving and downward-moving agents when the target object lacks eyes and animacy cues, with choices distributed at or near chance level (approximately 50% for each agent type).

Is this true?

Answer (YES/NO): YES